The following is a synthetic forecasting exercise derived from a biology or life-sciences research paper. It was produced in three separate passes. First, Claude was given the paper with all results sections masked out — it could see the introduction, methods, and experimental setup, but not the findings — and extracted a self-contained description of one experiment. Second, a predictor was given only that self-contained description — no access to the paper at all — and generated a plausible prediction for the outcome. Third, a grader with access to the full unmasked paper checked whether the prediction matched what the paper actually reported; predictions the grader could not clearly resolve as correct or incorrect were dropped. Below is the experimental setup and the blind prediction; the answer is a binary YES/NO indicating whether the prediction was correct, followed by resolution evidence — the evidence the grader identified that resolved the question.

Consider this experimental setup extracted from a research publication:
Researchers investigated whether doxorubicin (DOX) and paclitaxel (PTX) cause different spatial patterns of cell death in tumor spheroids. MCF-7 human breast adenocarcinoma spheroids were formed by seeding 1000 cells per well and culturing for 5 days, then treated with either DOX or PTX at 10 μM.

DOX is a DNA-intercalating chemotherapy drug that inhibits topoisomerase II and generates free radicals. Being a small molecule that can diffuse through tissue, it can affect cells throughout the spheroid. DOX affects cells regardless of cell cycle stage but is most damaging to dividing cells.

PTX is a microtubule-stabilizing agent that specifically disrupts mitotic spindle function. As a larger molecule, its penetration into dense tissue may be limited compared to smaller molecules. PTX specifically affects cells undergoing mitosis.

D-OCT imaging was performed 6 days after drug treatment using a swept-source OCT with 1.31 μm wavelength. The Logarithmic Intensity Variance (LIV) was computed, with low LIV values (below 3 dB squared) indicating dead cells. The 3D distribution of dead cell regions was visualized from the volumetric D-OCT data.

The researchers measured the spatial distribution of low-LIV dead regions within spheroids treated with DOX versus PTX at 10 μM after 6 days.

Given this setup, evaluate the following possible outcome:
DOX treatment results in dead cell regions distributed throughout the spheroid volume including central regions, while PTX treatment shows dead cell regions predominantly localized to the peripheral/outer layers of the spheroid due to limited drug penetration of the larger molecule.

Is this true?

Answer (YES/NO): NO